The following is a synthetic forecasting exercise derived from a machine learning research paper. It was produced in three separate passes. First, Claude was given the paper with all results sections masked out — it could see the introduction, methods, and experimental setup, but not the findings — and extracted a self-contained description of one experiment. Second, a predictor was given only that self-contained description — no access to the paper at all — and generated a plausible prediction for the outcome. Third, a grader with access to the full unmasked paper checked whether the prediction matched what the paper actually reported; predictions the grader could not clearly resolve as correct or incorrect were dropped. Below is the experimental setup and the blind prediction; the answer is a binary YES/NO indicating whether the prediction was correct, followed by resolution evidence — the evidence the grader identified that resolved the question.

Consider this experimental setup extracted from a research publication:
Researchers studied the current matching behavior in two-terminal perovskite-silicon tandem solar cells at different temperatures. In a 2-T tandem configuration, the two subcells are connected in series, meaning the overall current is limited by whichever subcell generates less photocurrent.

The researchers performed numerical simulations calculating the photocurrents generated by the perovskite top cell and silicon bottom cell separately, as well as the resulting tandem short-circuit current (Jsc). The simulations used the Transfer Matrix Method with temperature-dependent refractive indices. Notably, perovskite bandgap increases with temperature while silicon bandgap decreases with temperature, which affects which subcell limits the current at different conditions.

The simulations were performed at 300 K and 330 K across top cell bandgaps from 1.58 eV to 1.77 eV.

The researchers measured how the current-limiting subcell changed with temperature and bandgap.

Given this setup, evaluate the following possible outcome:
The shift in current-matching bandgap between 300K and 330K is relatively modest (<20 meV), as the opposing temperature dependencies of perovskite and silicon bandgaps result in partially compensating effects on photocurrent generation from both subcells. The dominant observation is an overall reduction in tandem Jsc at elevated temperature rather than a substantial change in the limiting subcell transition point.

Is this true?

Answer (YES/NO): NO